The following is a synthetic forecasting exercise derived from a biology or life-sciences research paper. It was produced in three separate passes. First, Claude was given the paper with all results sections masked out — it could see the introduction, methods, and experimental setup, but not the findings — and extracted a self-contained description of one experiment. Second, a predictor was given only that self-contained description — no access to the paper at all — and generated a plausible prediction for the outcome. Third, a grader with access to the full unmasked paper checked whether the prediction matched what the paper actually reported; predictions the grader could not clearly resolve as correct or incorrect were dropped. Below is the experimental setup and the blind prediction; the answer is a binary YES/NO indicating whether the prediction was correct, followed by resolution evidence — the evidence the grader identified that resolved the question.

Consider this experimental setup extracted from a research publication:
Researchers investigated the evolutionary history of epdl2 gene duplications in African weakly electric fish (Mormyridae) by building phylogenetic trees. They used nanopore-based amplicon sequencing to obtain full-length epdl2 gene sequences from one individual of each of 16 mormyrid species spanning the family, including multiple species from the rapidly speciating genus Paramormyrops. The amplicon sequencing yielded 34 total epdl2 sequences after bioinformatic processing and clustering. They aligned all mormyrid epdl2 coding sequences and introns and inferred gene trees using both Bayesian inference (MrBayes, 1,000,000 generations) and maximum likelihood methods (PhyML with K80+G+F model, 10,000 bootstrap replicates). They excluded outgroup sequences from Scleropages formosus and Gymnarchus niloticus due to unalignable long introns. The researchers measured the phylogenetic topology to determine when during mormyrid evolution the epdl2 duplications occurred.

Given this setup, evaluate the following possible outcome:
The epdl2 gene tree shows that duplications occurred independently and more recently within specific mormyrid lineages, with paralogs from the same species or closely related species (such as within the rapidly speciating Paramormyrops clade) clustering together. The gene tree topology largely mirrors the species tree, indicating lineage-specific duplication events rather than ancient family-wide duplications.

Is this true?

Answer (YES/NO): NO